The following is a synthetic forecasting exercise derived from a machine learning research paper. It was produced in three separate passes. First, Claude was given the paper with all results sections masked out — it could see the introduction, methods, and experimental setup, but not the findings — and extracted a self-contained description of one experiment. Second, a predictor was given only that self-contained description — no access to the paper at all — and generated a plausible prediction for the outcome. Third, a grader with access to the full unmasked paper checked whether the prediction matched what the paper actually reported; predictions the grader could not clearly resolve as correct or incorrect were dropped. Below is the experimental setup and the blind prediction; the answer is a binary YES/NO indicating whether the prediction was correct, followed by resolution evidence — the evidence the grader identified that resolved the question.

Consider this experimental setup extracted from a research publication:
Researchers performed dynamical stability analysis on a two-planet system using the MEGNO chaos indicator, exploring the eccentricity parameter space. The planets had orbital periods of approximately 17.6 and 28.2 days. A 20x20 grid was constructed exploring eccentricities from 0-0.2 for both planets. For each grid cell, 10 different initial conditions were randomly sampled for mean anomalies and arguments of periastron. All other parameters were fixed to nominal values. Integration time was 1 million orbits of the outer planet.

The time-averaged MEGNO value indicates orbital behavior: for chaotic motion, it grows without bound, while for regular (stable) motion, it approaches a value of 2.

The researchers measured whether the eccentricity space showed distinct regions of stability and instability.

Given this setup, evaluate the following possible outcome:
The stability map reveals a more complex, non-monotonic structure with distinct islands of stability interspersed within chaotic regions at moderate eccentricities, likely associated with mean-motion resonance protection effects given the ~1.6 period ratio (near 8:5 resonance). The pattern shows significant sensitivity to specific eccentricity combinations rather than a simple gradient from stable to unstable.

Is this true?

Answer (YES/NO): NO